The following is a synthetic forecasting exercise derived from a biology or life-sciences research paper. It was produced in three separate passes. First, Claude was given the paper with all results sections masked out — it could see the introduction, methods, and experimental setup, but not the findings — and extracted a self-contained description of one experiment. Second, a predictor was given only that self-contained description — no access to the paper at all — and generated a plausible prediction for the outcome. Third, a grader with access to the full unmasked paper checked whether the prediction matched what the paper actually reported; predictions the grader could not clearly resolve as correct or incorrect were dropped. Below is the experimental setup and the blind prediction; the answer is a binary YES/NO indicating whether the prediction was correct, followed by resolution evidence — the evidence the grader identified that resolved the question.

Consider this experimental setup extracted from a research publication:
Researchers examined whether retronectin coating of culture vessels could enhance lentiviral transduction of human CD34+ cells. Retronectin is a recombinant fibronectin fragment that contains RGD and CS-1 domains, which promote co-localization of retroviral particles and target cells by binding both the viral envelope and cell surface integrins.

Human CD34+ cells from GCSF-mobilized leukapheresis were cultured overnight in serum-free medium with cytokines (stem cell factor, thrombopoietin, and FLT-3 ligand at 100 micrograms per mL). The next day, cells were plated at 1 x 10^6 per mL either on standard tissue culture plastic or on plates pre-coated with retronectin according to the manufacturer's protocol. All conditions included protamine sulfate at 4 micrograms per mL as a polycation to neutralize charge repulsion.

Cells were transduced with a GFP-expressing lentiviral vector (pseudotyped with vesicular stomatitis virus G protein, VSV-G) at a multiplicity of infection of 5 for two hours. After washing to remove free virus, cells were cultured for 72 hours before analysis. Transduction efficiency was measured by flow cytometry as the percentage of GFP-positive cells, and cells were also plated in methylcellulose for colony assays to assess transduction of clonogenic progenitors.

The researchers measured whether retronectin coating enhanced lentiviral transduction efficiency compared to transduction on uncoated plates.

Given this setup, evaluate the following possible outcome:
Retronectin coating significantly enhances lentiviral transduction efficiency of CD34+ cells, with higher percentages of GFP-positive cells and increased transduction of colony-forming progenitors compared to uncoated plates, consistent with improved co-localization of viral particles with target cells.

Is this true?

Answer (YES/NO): NO